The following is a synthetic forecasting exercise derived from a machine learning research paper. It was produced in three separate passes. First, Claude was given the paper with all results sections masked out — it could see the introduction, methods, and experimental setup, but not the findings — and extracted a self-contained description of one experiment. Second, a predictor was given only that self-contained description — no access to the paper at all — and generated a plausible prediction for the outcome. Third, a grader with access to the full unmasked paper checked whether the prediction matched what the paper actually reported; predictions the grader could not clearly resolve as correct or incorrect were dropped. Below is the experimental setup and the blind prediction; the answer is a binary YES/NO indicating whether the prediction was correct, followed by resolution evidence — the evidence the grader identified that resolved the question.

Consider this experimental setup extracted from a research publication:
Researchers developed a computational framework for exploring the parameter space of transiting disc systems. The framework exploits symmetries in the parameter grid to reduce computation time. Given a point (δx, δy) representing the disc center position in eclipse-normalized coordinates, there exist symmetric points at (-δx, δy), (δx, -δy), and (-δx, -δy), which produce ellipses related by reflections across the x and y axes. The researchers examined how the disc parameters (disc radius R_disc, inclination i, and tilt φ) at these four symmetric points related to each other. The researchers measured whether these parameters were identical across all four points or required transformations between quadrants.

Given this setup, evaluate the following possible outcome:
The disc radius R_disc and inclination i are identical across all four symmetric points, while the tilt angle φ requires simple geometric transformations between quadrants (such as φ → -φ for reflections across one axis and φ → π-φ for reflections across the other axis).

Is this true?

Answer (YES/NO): NO